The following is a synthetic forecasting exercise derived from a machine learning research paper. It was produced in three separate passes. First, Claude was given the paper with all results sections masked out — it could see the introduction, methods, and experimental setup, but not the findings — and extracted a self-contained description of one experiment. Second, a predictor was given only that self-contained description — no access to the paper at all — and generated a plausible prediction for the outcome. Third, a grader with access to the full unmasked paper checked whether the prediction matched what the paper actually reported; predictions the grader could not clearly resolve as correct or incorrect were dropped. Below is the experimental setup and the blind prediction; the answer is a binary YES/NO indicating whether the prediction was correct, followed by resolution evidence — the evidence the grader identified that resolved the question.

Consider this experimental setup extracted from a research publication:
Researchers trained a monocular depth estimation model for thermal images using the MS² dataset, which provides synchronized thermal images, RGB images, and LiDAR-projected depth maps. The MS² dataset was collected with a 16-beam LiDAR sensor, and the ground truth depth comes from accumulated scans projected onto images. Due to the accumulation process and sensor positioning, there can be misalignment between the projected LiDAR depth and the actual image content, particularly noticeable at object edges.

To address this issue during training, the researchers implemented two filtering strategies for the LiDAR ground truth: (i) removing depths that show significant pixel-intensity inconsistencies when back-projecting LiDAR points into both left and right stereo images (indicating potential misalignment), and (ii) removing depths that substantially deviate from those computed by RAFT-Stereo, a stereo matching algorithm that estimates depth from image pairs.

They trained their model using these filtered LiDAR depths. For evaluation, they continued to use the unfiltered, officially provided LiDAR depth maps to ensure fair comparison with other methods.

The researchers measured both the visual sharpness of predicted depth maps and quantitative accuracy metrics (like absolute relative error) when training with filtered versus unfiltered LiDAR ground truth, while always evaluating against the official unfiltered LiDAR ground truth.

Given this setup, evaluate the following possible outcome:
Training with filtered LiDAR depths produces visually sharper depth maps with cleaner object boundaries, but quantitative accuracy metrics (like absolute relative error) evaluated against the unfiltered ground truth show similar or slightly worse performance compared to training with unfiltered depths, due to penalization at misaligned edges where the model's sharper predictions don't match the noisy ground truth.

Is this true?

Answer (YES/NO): YES